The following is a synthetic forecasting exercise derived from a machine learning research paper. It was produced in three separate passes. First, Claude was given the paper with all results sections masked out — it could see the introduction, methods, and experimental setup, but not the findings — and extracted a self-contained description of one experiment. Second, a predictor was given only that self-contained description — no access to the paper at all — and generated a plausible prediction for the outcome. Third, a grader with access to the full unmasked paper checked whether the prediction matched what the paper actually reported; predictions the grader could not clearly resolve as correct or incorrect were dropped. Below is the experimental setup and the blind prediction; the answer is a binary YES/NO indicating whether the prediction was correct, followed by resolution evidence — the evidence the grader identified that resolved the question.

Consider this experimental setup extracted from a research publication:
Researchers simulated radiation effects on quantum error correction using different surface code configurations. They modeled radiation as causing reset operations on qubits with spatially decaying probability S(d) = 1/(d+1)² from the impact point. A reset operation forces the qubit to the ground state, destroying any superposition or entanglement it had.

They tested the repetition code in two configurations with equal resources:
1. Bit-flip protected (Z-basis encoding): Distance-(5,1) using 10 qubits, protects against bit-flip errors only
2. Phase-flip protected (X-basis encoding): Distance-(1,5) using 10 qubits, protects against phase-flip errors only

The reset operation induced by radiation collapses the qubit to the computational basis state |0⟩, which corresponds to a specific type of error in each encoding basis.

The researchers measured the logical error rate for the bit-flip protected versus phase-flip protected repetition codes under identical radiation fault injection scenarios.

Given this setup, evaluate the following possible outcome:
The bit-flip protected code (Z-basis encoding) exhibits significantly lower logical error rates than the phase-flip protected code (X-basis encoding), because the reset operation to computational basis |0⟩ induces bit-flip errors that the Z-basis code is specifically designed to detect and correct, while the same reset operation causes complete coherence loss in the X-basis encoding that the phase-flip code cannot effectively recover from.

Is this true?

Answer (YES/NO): YES